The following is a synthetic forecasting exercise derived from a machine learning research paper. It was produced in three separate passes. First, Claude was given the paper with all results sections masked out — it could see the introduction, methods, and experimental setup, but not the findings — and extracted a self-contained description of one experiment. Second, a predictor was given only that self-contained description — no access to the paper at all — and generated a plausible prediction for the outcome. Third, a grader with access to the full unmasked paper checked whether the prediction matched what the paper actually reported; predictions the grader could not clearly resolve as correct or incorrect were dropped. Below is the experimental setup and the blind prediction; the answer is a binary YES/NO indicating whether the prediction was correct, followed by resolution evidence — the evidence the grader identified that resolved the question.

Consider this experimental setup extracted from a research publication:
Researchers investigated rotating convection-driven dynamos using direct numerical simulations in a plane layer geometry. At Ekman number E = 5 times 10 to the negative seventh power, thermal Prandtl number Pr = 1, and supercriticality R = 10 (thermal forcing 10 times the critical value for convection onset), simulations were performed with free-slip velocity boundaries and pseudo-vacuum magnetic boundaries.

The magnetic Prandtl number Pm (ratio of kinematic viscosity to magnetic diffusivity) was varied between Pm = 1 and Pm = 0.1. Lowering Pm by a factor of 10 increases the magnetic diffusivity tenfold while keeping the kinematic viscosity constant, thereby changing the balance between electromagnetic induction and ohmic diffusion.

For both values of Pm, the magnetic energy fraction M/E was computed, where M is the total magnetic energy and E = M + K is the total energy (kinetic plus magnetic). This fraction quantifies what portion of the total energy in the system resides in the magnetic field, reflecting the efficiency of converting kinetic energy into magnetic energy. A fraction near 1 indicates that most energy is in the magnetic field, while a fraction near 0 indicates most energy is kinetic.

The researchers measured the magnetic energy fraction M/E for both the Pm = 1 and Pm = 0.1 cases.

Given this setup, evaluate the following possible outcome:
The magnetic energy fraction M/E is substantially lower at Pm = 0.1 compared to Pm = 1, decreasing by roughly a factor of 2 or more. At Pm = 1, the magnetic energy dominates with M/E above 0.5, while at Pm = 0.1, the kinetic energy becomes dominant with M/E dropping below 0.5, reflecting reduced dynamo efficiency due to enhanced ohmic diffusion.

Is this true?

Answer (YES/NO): NO